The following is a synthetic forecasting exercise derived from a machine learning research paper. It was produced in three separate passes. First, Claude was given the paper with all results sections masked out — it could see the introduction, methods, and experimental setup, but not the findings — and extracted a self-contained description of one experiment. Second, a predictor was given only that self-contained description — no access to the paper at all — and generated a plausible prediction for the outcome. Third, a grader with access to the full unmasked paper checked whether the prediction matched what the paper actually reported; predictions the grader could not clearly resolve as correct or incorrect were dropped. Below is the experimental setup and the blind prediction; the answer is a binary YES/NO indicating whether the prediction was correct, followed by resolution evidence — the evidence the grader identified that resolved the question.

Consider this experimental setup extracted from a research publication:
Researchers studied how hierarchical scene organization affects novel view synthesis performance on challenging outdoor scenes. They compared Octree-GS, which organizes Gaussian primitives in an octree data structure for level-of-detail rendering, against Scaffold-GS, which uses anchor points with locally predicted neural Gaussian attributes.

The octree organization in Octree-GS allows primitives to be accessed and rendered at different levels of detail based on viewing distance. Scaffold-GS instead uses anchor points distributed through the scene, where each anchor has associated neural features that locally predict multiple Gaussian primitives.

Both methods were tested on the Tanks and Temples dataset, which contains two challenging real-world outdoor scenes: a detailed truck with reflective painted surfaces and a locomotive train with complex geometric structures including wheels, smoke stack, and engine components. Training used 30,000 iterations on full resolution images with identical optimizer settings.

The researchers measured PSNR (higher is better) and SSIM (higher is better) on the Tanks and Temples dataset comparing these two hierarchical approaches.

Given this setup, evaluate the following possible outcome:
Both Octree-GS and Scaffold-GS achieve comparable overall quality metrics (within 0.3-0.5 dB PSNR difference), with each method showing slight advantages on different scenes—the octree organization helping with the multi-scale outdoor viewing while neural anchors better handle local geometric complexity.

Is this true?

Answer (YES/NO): NO